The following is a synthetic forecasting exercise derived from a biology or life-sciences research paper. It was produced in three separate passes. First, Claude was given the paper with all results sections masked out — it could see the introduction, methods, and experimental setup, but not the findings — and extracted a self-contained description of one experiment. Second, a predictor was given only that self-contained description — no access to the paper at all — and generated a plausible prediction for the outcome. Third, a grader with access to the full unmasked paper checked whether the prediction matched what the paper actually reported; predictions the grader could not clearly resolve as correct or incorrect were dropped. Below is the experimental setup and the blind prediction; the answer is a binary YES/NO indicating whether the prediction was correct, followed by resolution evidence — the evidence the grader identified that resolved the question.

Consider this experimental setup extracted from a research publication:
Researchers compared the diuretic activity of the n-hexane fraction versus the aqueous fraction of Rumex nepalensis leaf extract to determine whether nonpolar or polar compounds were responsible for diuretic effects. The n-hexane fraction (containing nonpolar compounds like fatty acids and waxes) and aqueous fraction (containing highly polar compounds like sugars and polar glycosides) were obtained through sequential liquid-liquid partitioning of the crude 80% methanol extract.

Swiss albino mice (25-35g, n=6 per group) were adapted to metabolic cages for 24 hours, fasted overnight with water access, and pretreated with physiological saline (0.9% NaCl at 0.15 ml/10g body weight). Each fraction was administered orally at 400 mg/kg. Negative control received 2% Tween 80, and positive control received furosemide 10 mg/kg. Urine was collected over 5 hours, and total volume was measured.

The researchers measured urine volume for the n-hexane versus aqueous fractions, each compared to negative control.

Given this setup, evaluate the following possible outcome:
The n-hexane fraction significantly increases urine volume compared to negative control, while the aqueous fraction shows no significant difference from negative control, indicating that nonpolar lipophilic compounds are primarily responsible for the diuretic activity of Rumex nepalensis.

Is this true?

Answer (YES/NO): NO